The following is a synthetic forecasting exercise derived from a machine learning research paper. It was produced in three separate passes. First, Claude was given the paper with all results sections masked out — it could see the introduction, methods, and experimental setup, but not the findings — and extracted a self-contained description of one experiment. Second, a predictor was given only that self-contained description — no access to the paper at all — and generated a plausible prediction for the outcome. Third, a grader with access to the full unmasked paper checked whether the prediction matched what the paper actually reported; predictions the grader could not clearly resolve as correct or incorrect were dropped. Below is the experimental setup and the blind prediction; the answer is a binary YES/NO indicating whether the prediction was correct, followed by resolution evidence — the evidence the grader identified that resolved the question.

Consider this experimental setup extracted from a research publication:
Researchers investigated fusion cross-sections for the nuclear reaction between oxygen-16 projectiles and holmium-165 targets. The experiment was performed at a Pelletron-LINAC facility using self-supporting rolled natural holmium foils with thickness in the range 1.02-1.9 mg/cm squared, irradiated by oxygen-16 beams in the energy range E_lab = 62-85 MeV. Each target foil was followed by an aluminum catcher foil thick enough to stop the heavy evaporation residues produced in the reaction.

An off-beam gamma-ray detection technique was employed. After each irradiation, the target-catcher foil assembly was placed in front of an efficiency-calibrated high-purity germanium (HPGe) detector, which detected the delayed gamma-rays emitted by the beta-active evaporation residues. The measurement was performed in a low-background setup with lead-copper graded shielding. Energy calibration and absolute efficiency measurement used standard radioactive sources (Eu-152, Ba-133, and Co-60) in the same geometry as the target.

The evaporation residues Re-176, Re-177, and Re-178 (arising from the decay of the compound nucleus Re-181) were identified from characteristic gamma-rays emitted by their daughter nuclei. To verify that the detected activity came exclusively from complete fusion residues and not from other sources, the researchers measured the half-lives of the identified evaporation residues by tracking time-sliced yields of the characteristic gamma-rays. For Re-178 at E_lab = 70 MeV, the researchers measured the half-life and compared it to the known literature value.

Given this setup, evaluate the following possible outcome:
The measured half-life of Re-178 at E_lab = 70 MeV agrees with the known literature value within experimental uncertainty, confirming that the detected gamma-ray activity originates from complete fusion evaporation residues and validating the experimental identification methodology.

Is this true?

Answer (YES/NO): YES